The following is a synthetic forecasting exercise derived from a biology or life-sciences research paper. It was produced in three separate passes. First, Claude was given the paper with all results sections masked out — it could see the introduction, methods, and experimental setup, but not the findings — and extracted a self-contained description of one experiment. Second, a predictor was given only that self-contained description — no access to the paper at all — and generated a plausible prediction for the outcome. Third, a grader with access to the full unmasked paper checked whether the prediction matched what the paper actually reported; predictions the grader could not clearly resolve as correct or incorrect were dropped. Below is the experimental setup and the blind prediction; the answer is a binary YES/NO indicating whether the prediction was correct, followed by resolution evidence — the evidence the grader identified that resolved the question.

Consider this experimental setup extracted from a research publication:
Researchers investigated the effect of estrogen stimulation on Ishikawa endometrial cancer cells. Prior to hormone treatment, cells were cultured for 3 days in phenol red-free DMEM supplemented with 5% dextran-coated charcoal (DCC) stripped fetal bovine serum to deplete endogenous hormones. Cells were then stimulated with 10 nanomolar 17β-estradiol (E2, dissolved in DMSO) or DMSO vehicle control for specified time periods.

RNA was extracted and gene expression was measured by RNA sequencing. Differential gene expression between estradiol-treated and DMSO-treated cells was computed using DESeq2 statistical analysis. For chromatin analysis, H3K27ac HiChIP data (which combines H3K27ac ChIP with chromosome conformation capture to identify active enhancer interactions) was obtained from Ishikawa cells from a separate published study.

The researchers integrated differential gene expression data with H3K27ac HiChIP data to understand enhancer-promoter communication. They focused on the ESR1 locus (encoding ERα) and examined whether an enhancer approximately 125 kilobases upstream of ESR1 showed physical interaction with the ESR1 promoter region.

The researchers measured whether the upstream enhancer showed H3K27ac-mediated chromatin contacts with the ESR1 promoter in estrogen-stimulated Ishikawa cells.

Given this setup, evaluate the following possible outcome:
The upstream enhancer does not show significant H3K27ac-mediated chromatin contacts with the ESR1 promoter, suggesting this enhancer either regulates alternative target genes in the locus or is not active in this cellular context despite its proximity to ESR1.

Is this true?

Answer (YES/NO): NO